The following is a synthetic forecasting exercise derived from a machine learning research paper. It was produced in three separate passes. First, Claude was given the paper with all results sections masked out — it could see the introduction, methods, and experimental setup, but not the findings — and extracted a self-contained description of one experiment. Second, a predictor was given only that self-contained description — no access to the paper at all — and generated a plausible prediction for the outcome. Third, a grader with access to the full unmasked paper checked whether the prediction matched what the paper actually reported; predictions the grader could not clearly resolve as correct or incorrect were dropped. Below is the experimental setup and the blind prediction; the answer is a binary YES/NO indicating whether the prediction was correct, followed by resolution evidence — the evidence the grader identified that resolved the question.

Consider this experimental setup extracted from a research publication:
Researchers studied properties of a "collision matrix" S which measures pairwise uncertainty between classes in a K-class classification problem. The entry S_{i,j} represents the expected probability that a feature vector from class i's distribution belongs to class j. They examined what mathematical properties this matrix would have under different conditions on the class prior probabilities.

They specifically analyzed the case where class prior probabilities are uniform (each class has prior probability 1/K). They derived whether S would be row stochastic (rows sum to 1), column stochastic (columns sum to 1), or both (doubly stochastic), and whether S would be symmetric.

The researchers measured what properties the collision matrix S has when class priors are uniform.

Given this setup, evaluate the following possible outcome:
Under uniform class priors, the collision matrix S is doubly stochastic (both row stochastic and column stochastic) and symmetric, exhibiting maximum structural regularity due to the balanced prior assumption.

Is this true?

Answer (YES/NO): YES